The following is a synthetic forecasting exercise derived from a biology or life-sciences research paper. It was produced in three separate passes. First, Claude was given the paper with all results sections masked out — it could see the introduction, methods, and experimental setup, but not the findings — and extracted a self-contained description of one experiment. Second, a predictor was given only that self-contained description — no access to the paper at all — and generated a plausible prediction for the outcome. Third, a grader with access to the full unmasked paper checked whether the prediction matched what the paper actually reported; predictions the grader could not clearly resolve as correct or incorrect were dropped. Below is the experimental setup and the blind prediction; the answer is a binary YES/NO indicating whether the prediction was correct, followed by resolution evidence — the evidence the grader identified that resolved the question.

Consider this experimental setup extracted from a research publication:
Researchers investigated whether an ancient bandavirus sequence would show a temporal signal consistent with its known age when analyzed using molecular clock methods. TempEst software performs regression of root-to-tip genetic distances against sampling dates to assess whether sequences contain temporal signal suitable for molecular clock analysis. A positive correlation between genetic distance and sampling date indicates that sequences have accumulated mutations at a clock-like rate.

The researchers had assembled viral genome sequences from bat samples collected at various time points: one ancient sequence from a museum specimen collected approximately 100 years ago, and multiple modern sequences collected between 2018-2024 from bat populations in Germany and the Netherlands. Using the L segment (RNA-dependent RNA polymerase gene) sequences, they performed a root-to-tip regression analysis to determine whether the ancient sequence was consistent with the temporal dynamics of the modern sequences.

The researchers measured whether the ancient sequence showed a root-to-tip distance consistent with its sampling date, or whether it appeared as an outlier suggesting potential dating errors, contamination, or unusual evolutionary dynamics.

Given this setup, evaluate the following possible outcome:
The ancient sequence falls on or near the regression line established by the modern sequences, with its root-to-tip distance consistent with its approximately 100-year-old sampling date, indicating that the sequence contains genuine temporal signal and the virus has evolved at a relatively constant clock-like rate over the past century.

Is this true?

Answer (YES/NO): YES